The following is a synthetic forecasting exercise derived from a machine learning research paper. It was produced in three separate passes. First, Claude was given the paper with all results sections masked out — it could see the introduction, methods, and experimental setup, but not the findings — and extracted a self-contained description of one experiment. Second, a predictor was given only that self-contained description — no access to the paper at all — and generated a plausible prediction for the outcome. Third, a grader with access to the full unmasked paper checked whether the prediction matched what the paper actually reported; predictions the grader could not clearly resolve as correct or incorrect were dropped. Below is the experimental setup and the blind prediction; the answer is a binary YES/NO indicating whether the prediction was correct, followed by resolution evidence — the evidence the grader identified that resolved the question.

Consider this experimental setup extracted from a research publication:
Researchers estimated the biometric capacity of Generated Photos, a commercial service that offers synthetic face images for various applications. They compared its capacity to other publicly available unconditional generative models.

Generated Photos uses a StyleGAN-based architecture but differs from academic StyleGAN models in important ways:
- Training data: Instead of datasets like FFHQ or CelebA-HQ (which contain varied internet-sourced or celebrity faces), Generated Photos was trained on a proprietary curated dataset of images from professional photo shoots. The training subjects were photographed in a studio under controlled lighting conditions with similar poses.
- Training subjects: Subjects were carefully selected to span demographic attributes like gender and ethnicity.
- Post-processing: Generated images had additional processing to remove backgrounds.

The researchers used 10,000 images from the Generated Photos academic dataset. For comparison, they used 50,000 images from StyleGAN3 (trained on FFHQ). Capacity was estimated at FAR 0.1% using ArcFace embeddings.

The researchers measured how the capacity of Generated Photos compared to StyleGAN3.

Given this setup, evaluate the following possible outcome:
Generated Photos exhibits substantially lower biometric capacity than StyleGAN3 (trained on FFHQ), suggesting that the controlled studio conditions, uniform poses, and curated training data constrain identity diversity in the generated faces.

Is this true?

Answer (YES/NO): YES